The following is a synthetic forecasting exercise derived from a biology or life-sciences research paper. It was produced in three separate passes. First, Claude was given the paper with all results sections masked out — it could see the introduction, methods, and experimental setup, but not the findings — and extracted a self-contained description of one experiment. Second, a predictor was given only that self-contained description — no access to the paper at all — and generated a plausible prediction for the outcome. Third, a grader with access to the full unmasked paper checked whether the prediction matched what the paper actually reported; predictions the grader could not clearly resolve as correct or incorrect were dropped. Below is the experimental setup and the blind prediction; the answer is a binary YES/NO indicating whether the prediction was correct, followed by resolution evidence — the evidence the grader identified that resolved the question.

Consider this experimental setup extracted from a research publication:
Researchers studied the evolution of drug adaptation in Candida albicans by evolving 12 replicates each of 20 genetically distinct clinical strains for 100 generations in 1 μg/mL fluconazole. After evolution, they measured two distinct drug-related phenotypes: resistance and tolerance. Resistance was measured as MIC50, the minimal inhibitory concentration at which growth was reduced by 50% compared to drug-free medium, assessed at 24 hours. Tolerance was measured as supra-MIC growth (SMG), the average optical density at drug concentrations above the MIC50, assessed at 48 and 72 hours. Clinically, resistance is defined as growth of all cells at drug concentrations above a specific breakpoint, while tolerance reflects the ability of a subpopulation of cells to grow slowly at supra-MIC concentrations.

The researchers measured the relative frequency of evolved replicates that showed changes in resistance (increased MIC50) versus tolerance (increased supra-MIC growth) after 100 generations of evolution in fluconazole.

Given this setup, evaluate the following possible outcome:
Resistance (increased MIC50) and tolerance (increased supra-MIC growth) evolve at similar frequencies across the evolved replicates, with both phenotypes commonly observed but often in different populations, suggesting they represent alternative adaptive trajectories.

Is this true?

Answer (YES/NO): NO